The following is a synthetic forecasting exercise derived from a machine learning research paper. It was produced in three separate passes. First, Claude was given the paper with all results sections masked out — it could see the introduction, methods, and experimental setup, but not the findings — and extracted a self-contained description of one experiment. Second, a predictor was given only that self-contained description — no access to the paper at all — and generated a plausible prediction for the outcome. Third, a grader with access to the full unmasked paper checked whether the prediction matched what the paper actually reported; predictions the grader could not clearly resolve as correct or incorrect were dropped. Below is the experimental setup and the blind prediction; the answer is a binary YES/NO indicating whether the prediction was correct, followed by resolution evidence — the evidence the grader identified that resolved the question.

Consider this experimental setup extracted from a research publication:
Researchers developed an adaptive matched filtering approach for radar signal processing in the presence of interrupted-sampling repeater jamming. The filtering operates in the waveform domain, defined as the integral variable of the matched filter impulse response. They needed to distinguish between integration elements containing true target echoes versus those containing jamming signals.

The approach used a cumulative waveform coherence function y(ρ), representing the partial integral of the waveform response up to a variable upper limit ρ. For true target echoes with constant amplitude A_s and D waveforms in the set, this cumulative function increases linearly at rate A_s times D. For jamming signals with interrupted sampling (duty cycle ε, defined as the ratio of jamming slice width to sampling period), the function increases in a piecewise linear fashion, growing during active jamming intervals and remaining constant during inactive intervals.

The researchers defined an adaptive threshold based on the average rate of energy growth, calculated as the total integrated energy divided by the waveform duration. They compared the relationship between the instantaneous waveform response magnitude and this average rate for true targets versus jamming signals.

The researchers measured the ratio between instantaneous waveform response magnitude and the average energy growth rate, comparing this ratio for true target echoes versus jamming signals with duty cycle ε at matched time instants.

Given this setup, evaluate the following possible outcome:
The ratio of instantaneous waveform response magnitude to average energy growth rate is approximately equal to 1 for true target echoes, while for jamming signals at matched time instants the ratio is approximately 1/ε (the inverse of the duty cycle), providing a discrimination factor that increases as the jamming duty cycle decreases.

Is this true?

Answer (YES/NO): YES